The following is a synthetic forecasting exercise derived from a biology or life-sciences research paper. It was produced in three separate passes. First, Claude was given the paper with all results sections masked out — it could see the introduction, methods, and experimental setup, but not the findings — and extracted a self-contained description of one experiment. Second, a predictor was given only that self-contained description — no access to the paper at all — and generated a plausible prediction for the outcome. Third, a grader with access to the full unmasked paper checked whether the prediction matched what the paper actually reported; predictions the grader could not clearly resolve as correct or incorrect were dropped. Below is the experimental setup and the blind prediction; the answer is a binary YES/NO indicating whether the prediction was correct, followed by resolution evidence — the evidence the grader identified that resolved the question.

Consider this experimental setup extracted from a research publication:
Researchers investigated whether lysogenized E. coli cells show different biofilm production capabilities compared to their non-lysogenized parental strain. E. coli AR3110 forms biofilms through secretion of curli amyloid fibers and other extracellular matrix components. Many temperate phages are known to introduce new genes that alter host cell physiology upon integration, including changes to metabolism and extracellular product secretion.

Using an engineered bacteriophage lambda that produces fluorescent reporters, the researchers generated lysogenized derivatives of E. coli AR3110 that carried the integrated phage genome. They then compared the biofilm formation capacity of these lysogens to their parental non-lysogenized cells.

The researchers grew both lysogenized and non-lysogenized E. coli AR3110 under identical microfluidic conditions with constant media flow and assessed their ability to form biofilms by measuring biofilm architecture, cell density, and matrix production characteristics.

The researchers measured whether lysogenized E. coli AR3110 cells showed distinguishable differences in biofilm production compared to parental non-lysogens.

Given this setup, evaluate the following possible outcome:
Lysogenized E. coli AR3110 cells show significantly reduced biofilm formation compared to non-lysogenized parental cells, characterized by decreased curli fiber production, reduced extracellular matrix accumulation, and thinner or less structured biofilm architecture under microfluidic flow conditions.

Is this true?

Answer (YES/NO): NO